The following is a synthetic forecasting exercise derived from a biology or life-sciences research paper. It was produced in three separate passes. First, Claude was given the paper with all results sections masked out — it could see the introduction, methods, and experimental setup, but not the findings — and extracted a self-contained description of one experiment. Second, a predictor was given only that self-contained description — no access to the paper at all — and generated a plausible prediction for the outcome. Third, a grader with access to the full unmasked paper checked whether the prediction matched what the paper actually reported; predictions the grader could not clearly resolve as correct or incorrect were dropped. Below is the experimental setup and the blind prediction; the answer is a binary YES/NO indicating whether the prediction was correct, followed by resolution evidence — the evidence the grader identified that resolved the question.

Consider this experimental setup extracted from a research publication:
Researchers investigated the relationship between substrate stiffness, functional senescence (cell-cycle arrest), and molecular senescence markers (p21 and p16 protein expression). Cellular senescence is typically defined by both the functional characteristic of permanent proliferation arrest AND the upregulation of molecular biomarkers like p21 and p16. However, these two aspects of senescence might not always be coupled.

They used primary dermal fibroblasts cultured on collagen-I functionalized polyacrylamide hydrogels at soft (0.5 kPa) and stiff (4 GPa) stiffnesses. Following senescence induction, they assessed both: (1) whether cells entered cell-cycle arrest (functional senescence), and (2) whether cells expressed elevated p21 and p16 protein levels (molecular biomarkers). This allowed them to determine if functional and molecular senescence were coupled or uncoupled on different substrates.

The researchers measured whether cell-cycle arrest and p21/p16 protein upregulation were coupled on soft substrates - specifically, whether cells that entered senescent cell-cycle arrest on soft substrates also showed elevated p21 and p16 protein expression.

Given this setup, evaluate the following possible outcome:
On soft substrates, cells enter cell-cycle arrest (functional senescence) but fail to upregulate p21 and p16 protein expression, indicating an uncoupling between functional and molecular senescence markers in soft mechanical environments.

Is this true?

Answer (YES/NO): YES